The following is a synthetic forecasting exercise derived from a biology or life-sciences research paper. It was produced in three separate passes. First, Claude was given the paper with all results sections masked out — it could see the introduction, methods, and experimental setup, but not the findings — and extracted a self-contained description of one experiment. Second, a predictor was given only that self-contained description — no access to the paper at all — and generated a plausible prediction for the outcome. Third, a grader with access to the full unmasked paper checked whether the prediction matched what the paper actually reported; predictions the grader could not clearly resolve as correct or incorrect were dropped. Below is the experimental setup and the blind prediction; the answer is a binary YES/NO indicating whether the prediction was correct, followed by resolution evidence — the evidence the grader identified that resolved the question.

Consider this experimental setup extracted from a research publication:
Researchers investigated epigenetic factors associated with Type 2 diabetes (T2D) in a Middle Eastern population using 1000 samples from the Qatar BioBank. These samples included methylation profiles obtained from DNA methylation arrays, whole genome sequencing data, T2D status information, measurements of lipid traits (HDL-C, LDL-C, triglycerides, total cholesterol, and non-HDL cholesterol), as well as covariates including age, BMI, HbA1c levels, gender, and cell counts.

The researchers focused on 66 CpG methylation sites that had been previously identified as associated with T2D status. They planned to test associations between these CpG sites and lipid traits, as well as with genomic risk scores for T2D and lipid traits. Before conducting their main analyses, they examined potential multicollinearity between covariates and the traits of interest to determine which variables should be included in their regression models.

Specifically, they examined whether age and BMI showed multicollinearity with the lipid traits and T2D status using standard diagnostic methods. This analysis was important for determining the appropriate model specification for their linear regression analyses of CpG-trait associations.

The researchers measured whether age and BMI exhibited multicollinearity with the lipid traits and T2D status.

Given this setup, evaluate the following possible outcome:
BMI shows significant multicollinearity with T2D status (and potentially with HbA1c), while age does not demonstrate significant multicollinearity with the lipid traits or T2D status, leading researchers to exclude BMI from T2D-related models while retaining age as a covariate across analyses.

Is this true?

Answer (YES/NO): NO